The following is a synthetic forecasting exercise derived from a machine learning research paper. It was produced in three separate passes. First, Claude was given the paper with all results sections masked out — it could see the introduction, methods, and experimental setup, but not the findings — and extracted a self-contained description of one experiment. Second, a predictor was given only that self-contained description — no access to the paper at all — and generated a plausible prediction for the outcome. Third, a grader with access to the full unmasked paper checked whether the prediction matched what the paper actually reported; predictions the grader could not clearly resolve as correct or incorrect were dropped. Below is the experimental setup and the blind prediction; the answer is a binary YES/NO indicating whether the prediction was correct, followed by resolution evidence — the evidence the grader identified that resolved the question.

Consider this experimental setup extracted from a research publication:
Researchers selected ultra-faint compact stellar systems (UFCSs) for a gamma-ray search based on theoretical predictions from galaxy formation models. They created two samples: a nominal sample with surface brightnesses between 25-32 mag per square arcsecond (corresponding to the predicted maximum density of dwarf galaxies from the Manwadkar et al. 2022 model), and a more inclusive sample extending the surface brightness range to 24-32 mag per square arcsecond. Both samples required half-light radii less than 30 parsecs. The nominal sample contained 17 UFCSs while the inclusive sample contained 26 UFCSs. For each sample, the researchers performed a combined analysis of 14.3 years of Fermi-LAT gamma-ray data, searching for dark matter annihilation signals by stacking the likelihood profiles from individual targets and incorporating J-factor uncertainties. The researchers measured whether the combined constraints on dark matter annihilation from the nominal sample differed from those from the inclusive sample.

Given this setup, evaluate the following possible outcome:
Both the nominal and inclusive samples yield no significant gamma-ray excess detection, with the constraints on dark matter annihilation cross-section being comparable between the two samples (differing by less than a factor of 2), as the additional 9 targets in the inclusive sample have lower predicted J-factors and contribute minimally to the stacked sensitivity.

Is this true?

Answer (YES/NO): NO